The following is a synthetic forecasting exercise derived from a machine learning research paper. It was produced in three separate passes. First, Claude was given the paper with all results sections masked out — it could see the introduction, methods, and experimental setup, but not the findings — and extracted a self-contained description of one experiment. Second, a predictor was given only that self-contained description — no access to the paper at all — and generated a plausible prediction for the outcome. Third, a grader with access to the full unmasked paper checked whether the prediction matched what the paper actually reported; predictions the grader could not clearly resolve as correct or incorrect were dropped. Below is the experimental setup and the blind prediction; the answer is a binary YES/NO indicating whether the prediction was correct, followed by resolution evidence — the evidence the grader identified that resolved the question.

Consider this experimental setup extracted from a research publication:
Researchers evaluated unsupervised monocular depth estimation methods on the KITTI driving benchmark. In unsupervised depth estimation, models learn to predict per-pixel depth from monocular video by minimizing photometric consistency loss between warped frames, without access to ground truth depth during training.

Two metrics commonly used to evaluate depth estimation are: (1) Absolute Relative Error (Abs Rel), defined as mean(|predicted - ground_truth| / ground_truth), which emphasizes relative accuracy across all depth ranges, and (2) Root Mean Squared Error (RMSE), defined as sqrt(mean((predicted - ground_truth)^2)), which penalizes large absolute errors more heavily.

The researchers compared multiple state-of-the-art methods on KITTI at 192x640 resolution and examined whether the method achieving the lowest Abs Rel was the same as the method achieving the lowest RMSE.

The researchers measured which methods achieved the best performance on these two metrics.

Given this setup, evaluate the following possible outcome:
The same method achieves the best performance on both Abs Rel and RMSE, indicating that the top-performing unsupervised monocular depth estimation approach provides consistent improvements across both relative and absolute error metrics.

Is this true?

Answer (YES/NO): NO